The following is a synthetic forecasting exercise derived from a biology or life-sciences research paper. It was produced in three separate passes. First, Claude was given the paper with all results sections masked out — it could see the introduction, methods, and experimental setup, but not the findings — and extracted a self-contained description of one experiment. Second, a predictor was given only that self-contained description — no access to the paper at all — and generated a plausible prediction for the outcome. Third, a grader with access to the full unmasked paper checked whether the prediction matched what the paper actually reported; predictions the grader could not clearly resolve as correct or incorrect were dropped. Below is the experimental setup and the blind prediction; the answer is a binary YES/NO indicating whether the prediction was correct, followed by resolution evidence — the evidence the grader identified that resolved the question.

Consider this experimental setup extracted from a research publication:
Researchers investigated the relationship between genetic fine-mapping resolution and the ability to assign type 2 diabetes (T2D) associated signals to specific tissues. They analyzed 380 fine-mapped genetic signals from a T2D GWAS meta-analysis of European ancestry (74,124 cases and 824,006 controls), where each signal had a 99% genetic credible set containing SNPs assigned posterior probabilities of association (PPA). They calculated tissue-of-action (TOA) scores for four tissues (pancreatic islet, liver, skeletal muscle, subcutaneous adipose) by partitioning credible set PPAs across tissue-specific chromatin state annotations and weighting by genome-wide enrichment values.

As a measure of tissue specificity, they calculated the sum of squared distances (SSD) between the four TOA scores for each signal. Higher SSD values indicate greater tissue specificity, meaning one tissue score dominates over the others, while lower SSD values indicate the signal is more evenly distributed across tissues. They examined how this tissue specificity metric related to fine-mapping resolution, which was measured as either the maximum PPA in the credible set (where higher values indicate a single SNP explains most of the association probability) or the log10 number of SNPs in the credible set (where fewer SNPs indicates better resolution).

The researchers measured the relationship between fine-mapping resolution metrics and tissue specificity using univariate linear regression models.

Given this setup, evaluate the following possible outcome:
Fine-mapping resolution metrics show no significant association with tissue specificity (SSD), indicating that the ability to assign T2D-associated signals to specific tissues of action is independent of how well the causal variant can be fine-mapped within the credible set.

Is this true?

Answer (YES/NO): NO